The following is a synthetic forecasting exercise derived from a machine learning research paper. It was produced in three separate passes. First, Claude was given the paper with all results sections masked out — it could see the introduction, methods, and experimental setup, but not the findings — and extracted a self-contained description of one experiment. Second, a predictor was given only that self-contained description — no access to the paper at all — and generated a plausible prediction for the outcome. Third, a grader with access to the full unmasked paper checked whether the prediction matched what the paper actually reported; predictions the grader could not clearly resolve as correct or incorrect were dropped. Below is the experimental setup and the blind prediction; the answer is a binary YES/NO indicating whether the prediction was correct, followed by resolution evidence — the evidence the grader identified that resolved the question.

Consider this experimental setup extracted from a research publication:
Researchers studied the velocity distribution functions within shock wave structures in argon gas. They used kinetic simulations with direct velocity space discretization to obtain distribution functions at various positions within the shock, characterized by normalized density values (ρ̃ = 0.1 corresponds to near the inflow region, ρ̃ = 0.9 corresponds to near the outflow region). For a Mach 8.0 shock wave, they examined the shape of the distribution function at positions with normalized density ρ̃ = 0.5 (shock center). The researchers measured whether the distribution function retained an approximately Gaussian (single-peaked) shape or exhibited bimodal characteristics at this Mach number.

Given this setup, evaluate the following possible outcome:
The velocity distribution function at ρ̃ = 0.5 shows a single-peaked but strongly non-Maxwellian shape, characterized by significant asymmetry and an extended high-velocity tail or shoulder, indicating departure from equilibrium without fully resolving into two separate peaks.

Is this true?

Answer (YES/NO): NO